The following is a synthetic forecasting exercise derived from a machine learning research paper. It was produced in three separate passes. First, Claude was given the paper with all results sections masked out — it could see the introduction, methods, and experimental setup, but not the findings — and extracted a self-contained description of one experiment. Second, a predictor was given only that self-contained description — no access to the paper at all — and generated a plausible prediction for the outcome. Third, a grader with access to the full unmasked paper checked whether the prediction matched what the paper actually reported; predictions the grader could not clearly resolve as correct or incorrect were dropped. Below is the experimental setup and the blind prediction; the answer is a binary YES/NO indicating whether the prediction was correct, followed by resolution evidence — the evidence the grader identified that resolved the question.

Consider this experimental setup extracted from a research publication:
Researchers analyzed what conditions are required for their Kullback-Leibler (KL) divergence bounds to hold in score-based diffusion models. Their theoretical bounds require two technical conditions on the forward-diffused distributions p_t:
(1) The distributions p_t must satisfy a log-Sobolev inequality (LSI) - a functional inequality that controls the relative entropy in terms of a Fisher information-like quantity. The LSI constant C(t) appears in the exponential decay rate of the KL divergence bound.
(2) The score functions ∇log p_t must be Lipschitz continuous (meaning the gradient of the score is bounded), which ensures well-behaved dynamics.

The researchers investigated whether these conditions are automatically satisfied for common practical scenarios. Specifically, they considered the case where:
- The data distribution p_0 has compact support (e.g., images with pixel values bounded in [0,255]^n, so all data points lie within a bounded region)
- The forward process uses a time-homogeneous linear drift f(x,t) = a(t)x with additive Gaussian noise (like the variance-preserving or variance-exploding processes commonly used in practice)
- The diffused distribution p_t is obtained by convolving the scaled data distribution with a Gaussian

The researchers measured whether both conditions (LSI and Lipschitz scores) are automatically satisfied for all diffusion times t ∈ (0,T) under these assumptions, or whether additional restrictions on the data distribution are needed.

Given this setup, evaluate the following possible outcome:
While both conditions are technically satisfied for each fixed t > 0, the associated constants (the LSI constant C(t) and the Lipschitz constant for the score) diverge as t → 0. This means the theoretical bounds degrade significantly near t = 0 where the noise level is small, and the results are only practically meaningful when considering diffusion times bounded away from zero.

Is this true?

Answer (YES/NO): NO